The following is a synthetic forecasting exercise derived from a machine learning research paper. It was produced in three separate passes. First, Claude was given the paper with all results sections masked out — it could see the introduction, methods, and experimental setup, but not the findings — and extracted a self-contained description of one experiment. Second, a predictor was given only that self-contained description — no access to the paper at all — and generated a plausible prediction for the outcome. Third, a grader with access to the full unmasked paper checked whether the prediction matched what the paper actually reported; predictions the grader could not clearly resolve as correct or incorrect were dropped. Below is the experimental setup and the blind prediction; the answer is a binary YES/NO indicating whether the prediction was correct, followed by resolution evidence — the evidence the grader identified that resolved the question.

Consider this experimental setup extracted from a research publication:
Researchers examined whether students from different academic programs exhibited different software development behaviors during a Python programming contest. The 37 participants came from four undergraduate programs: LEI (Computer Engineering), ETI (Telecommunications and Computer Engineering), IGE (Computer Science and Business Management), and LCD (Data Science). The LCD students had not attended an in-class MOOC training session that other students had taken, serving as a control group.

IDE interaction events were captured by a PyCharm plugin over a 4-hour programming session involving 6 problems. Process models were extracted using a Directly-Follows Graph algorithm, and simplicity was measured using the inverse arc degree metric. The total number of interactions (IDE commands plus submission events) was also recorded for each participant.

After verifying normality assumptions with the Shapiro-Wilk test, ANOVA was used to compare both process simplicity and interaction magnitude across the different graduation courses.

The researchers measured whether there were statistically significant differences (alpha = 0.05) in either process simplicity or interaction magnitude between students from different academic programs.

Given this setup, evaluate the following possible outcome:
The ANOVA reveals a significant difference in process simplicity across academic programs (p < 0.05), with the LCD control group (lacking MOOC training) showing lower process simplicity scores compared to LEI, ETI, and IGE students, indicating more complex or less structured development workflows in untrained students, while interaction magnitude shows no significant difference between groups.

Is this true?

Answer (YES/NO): NO